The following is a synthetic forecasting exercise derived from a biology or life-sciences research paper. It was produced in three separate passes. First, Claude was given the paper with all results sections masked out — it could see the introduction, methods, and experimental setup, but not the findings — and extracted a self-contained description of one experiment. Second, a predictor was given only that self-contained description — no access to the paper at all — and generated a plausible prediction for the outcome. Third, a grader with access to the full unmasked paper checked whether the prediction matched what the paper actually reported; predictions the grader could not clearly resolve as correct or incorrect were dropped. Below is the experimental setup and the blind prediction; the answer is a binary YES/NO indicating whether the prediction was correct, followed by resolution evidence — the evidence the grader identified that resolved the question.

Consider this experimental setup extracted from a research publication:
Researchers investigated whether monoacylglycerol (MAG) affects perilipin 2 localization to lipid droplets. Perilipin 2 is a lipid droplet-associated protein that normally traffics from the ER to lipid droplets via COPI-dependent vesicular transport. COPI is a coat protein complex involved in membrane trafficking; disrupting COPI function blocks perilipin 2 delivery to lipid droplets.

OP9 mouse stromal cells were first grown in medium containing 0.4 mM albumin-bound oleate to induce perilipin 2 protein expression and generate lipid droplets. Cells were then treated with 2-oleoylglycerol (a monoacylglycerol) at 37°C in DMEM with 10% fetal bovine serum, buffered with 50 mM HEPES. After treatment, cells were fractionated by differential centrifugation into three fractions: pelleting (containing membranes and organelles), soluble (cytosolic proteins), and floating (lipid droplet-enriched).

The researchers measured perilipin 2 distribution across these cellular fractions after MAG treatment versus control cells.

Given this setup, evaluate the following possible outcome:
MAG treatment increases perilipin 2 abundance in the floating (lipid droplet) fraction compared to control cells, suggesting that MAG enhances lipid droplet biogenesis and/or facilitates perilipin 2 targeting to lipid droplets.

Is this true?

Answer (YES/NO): NO